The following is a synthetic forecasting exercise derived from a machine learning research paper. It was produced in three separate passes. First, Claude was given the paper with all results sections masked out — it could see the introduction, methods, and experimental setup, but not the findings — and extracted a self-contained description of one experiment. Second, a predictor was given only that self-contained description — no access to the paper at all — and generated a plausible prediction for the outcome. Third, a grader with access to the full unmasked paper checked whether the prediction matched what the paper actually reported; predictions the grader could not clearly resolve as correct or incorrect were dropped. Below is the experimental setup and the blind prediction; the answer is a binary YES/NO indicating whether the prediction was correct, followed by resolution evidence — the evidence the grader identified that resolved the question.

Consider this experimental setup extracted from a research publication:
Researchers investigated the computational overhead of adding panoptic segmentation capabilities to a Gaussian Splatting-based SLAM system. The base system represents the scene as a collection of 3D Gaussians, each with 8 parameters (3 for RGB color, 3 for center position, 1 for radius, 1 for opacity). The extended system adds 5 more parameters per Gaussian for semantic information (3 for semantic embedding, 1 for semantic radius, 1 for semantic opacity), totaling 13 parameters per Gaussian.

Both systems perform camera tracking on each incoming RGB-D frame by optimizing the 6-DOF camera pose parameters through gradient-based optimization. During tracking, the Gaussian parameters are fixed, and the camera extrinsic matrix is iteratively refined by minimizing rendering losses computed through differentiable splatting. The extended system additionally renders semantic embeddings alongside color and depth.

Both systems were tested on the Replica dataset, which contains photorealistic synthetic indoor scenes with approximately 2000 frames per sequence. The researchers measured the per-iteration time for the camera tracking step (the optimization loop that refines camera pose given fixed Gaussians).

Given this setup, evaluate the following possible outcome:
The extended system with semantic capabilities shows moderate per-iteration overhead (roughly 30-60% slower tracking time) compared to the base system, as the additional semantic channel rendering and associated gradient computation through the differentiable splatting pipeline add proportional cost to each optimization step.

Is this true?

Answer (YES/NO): YES